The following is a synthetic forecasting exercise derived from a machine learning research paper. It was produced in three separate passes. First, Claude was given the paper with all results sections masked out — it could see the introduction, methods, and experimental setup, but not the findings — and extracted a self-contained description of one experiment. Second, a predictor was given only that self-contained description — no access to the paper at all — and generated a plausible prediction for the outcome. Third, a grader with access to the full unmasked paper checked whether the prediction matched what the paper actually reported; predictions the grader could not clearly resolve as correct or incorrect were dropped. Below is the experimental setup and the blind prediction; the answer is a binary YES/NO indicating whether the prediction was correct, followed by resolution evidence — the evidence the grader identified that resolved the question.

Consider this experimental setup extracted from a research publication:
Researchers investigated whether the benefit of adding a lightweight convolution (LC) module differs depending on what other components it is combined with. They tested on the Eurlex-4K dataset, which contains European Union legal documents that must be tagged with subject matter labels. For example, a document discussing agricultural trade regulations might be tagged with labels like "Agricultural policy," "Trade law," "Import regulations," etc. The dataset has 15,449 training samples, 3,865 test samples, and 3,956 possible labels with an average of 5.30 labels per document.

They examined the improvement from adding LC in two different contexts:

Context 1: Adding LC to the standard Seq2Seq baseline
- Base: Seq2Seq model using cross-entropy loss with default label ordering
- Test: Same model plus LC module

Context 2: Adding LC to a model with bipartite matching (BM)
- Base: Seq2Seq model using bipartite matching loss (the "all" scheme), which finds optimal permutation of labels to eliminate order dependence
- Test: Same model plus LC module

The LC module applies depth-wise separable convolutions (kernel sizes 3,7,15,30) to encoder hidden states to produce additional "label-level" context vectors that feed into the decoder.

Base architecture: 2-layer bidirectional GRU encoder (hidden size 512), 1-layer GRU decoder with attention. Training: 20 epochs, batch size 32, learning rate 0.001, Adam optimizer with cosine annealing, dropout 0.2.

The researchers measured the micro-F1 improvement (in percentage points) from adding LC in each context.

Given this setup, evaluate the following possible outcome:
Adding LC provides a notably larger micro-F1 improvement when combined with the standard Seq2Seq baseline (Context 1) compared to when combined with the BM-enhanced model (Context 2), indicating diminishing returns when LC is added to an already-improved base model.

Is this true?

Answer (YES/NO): NO